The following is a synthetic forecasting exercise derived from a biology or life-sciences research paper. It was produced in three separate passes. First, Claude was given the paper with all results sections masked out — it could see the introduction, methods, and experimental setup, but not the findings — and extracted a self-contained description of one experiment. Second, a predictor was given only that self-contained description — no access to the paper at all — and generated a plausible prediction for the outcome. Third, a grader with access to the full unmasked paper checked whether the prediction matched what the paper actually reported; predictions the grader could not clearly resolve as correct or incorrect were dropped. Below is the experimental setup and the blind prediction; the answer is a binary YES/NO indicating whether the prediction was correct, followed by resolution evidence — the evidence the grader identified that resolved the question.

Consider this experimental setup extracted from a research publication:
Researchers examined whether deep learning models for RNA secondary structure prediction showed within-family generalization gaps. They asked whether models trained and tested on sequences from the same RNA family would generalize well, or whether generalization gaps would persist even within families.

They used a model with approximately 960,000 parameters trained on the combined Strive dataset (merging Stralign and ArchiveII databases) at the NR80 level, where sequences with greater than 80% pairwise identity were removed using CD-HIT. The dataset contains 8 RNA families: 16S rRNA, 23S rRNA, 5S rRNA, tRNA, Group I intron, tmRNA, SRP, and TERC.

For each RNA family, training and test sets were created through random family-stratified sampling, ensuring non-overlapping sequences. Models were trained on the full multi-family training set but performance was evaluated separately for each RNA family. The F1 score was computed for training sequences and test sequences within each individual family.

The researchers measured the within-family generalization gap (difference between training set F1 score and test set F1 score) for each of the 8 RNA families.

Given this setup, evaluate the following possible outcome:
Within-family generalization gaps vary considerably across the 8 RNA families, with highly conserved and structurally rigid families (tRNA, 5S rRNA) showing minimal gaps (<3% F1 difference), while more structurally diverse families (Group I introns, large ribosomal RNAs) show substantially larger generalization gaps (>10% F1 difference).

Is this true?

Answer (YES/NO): NO